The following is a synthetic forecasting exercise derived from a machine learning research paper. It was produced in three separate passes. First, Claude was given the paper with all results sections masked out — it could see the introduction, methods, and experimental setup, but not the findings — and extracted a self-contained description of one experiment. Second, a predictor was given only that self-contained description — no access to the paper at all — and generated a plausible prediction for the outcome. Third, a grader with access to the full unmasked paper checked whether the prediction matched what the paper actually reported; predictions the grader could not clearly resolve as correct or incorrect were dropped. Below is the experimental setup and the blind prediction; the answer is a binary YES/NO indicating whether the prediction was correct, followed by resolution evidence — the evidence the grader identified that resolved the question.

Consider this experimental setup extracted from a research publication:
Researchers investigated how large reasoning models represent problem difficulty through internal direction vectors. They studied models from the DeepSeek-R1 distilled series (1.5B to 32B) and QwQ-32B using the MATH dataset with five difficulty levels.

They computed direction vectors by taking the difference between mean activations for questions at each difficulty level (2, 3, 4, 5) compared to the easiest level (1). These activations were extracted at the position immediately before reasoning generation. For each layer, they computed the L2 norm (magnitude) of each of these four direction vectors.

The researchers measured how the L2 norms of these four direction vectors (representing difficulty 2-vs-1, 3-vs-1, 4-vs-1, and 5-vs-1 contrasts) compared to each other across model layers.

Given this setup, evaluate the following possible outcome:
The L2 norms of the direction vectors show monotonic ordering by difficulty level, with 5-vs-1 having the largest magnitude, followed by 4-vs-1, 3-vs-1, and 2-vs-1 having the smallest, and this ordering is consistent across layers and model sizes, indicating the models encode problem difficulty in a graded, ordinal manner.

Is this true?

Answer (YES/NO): YES